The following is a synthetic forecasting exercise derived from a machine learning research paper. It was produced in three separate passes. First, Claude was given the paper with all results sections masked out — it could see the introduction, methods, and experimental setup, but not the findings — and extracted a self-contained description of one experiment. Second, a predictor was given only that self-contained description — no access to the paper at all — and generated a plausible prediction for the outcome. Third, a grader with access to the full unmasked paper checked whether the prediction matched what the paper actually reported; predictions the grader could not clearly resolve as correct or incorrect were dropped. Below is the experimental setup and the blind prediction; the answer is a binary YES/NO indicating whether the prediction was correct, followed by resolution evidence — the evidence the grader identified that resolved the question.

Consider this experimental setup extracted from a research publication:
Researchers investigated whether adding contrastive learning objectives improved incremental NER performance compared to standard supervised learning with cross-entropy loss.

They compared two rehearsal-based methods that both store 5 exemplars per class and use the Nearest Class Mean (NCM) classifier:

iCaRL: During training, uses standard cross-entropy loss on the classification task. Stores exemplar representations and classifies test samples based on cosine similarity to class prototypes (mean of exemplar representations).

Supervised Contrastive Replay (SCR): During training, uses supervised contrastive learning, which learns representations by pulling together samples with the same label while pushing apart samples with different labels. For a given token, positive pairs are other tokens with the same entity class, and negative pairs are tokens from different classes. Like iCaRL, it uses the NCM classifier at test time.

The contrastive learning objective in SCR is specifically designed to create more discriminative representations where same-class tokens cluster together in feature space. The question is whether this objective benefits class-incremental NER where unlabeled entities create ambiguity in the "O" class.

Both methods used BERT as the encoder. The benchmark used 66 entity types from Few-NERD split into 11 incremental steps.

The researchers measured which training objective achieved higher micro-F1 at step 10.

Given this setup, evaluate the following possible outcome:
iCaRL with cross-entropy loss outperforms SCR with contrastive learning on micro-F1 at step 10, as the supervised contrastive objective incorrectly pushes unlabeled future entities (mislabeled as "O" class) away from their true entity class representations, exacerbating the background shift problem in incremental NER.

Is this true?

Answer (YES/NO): YES